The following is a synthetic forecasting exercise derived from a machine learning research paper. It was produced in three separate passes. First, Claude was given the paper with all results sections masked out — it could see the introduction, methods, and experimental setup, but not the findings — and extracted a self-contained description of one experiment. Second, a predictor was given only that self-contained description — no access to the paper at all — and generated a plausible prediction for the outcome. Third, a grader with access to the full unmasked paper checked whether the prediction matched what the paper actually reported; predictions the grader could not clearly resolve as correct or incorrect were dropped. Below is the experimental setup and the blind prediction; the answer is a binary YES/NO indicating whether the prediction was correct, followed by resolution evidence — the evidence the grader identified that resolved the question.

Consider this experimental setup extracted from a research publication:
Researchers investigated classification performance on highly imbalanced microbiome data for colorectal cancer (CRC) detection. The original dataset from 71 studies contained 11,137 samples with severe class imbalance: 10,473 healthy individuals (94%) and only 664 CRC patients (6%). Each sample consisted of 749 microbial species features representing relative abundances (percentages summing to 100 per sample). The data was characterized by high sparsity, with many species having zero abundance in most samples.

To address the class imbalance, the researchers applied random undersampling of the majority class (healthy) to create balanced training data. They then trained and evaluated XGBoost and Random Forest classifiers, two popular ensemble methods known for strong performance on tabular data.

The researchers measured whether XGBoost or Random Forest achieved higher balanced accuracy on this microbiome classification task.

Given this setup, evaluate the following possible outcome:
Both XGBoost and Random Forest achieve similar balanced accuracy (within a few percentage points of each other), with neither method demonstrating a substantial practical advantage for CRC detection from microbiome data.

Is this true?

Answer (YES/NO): YES